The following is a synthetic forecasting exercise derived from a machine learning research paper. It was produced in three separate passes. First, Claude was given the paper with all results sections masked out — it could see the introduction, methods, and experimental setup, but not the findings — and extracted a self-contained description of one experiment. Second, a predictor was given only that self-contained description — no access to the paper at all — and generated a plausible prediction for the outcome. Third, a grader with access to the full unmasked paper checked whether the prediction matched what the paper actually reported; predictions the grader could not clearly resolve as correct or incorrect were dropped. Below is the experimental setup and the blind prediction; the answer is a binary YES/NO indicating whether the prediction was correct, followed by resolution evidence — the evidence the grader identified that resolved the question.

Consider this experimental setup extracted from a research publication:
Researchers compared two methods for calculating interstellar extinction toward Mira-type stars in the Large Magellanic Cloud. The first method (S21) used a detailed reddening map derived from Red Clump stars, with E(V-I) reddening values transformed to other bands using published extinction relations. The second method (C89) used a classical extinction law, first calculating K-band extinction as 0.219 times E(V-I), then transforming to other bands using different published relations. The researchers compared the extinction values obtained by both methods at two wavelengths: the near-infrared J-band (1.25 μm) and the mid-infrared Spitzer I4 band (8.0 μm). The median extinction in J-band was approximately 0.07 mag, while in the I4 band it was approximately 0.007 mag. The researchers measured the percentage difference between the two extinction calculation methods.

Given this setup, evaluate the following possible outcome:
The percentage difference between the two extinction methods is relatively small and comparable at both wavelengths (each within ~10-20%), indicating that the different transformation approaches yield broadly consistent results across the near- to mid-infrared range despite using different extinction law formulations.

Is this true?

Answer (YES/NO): NO